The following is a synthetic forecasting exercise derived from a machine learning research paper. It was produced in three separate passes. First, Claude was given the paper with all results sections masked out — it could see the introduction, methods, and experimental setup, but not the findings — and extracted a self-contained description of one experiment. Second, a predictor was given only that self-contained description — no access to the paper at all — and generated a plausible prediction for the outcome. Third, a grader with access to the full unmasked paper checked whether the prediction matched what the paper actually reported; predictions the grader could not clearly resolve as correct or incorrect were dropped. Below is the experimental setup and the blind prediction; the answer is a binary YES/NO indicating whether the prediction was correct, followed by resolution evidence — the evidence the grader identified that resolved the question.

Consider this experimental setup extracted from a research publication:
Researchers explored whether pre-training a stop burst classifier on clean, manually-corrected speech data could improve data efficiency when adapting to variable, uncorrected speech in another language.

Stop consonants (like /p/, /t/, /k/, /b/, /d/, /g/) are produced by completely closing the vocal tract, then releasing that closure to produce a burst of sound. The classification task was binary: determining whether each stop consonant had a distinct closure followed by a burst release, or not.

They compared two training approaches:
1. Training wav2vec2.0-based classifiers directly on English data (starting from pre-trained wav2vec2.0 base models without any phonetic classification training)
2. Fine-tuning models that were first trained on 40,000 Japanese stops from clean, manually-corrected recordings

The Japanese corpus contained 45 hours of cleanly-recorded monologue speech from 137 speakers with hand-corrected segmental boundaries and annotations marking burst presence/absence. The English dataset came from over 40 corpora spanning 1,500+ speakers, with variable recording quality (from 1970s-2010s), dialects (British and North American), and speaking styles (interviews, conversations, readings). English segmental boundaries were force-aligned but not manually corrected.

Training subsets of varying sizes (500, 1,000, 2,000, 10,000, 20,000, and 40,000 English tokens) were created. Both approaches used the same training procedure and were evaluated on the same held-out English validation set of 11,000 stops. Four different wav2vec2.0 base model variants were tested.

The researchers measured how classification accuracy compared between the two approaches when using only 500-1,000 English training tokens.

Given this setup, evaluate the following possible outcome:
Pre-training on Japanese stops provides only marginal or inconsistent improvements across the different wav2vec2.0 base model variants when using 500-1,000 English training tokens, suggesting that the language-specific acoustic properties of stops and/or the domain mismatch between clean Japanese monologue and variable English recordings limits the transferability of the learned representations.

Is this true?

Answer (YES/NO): NO